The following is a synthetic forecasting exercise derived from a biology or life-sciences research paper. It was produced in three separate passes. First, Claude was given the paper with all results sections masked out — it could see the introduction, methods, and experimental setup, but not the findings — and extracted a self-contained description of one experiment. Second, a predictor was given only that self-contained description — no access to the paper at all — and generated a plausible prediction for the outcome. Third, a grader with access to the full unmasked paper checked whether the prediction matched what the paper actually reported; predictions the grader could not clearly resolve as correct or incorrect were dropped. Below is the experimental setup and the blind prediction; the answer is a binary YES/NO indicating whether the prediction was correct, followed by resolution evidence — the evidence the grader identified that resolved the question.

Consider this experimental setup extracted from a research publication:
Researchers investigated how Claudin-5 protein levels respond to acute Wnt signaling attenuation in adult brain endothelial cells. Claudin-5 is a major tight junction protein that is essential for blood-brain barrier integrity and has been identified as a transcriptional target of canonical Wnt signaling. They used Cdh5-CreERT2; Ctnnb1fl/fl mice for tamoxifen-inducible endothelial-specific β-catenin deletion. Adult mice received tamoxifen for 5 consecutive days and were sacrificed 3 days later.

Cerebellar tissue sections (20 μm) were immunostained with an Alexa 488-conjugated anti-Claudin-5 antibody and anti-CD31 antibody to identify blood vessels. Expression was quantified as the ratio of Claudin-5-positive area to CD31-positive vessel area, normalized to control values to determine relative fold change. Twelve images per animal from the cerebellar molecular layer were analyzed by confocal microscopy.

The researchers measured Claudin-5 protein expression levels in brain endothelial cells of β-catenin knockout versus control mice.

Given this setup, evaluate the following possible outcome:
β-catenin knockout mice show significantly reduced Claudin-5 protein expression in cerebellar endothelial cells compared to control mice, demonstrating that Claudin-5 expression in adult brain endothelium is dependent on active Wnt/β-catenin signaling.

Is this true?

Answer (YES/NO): YES